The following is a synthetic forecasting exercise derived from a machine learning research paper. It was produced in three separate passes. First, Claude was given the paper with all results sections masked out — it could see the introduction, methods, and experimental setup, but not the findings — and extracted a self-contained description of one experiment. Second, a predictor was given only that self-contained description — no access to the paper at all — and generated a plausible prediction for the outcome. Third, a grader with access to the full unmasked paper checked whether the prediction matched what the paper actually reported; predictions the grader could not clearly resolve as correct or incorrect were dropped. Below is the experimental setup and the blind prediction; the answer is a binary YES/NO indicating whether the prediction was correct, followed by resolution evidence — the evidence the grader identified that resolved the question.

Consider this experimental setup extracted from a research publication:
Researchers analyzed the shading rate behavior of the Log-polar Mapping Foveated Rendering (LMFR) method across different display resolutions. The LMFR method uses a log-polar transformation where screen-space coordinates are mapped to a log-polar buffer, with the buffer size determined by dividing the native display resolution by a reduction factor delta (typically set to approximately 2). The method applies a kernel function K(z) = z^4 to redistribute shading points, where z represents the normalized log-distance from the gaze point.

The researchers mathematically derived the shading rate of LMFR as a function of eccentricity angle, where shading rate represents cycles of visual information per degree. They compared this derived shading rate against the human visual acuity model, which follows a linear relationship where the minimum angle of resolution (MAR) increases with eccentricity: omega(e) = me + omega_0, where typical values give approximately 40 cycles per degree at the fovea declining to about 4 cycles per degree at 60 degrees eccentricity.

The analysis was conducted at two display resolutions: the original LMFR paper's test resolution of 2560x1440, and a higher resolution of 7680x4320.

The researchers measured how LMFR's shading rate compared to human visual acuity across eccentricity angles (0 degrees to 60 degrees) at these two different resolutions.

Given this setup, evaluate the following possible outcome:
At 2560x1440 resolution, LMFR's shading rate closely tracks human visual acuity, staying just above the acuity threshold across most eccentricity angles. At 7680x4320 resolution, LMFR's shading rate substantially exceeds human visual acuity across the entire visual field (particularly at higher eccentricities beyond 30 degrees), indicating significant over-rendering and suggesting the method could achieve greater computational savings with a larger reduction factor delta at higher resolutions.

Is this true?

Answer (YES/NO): NO